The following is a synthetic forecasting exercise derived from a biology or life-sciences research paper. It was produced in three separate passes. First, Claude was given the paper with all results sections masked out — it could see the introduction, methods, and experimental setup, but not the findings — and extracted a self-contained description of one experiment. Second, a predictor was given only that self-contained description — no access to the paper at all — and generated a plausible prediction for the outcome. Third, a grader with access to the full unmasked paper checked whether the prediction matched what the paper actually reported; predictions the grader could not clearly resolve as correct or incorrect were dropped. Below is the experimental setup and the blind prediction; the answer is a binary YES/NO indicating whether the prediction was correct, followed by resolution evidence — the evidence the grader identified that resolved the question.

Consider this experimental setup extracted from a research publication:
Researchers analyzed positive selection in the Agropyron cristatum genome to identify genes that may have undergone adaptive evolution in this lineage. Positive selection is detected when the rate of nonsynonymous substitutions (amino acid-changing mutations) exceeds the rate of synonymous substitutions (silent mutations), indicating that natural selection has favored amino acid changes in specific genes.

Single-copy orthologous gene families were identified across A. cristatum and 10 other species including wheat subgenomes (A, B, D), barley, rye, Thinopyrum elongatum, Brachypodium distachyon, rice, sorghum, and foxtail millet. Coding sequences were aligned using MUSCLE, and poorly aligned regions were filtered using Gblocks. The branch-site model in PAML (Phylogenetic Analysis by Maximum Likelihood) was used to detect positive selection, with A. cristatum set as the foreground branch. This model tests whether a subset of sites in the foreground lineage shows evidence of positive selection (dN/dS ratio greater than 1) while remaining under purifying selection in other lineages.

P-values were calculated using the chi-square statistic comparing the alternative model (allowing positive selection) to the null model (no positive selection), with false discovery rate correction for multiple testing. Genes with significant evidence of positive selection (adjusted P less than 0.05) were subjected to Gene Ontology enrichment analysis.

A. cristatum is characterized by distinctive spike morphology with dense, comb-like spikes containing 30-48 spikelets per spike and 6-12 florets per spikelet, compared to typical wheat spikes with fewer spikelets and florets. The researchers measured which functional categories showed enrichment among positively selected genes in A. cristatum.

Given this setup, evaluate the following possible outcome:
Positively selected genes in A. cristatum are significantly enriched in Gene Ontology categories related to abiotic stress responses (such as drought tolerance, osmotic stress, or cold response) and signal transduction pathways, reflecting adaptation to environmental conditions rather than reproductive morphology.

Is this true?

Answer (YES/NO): NO